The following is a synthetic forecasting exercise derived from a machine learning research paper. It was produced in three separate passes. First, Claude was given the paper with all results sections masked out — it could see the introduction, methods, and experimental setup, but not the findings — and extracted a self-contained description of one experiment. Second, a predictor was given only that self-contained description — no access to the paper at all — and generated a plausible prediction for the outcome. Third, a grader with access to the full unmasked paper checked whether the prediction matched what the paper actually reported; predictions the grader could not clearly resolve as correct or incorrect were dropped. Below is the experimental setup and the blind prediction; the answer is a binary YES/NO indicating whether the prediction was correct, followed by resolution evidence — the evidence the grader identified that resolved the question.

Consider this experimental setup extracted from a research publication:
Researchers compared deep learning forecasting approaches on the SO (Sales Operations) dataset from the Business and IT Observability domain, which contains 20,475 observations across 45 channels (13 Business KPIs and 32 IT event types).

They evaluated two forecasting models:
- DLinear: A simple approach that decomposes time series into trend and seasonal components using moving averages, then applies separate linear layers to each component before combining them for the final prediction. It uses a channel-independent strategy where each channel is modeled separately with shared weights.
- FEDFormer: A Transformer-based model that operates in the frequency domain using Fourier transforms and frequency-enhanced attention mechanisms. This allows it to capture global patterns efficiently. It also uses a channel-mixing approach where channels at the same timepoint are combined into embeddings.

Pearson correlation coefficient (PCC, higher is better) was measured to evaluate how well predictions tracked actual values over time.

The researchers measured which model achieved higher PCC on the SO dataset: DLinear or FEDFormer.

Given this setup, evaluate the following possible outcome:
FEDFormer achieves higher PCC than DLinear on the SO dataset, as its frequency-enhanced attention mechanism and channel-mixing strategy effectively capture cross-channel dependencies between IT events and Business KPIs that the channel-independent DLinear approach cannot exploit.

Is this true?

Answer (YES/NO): YES